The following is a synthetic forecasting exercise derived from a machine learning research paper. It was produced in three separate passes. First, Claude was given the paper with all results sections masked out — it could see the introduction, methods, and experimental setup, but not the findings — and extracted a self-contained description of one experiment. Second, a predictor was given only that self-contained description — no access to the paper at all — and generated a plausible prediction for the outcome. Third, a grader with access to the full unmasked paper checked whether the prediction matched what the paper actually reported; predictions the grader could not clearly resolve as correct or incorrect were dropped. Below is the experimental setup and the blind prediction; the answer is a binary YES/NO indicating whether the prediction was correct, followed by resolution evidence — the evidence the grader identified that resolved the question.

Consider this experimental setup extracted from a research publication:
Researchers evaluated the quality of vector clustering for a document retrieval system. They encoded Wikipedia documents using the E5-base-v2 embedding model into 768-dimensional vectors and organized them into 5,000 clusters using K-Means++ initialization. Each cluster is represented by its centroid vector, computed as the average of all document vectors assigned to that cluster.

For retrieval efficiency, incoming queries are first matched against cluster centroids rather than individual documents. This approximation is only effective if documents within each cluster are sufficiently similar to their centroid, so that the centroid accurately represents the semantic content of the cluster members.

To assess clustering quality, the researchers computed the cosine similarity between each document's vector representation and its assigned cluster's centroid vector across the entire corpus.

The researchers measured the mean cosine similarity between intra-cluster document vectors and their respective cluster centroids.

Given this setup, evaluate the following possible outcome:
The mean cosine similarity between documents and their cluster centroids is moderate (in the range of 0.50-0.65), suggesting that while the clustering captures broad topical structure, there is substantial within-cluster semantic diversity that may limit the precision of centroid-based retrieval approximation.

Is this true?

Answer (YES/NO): NO